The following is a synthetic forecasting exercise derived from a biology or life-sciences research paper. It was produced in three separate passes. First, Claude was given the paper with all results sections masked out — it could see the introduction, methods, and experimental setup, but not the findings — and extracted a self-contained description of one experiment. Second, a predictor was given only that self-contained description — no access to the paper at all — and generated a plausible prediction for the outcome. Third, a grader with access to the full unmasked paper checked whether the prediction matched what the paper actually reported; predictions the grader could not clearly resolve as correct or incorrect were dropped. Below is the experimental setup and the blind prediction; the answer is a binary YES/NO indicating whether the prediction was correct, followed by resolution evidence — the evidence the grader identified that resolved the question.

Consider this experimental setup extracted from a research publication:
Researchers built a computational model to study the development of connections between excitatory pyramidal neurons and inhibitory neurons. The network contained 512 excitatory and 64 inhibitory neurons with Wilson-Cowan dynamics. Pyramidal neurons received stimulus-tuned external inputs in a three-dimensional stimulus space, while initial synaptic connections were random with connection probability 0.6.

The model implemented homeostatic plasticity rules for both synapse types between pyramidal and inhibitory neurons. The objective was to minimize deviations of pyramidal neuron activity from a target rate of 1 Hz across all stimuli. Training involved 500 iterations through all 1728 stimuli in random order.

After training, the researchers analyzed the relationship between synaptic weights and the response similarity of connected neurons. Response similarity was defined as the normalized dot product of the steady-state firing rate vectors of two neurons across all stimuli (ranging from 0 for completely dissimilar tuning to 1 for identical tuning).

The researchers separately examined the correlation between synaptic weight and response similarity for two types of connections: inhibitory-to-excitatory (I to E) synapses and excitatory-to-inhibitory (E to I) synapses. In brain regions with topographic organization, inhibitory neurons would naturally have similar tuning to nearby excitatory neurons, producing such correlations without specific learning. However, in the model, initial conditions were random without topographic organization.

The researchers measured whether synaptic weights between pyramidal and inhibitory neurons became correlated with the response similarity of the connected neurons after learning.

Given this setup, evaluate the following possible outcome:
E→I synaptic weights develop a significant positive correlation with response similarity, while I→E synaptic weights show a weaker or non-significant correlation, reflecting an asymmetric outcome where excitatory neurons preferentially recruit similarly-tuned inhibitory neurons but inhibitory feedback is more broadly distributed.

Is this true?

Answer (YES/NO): NO